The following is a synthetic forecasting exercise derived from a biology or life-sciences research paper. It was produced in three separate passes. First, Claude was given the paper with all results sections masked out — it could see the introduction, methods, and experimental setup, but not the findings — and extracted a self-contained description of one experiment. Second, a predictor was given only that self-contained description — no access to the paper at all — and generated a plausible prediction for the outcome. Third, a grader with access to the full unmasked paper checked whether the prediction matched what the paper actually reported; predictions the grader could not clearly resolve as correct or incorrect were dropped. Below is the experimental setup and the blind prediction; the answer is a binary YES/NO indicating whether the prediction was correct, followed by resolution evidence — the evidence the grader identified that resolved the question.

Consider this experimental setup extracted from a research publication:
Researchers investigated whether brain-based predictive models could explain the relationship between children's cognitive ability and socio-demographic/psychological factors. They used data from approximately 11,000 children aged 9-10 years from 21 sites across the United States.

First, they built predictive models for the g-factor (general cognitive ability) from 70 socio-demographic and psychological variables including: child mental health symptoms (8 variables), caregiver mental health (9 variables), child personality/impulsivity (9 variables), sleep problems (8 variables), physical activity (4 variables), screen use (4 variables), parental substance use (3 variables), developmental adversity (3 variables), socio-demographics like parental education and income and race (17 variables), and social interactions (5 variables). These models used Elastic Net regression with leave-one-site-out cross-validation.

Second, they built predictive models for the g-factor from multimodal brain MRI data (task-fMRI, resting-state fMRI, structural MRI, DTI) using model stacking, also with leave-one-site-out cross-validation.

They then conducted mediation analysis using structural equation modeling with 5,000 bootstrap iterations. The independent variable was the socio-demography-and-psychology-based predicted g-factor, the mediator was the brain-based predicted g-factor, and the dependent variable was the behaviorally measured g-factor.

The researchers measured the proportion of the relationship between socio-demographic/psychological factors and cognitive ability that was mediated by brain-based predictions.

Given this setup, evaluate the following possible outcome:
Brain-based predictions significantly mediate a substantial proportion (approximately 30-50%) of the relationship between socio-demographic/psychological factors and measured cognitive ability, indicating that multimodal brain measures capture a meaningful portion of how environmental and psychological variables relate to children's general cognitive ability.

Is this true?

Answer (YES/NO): NO